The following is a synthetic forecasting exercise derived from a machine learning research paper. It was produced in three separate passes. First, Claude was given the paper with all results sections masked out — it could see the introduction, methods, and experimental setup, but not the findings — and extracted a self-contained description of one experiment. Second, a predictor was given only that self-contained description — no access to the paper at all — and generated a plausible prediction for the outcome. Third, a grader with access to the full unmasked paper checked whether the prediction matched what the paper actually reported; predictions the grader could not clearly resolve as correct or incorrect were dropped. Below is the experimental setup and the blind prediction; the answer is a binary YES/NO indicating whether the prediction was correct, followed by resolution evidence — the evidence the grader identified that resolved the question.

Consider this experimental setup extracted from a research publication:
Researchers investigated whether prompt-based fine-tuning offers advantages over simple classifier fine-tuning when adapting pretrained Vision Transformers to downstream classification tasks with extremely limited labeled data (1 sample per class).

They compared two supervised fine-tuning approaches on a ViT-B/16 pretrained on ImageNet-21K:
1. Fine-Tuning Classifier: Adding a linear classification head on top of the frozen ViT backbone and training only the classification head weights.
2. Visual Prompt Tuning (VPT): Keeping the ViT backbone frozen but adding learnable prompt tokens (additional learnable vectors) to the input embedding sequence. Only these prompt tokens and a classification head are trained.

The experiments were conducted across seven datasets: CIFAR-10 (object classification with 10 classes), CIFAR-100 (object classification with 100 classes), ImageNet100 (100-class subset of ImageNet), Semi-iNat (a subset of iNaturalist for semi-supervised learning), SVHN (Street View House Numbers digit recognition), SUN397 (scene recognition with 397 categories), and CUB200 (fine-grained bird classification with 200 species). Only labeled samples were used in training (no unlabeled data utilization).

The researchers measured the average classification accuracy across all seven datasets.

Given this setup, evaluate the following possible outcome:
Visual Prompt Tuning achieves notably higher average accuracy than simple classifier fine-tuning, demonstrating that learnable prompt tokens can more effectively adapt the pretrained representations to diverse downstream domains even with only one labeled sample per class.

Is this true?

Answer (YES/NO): NO